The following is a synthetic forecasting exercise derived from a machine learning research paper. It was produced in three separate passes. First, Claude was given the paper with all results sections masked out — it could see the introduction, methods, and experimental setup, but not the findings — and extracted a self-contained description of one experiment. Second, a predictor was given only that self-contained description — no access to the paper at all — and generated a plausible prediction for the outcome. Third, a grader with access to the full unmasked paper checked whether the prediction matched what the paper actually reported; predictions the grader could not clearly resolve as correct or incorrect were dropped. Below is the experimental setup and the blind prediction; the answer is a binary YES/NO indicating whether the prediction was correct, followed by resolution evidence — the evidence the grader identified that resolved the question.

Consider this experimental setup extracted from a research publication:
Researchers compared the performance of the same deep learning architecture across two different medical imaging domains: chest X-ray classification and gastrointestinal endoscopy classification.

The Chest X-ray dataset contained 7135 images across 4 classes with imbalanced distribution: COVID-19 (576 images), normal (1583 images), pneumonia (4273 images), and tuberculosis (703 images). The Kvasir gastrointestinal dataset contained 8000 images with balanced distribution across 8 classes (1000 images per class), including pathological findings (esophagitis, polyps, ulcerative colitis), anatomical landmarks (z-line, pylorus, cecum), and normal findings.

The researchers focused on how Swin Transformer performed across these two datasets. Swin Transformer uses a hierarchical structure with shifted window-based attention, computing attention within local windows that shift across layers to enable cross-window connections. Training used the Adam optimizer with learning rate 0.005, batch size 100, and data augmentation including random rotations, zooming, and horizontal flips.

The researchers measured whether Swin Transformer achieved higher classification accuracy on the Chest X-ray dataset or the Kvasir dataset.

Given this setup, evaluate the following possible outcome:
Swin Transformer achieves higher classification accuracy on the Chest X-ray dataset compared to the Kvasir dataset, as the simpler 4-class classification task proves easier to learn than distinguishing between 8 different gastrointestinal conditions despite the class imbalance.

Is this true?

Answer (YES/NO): NO